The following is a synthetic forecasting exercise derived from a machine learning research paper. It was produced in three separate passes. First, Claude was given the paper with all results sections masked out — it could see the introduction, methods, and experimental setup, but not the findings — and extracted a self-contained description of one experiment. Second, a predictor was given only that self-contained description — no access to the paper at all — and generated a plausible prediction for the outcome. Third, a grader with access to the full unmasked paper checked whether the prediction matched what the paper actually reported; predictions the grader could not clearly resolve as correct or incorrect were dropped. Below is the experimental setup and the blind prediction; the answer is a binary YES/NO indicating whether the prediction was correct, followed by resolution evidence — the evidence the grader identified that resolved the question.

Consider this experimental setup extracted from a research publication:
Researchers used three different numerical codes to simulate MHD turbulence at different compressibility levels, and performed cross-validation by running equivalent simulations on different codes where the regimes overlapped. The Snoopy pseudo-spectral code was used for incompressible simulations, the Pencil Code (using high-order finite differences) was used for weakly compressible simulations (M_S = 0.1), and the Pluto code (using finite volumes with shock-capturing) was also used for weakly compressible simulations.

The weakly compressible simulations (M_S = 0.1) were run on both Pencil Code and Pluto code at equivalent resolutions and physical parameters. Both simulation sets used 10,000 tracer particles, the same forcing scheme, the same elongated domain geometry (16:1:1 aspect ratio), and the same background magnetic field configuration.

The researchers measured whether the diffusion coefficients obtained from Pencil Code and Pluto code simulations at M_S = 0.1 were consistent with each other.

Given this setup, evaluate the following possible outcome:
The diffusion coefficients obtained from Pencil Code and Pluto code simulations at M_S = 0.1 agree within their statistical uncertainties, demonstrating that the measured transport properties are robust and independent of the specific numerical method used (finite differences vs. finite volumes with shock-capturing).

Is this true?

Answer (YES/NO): YES